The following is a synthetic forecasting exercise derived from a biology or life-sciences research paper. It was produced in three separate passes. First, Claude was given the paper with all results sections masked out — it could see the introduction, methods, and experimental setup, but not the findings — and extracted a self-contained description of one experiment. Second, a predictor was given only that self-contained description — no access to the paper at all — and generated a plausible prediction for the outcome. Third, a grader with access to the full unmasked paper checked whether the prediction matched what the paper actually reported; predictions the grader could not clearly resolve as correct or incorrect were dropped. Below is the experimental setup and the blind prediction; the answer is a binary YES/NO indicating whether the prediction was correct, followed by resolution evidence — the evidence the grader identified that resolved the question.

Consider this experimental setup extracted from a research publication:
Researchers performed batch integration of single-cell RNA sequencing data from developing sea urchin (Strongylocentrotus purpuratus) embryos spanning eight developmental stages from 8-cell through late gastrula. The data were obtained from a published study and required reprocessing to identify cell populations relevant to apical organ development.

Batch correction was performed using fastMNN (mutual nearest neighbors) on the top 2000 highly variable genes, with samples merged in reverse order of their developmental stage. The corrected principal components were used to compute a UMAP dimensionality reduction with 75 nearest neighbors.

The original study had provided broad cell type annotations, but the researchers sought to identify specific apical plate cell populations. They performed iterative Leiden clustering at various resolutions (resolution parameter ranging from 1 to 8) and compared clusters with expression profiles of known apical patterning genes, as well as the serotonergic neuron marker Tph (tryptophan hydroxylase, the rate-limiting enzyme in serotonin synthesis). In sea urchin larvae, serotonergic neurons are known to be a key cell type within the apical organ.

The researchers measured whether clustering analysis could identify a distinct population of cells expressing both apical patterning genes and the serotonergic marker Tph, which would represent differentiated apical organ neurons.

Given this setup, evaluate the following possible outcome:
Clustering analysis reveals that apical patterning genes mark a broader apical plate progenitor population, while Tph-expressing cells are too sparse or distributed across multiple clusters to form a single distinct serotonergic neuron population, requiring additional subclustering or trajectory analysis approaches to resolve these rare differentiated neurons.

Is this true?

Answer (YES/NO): NO